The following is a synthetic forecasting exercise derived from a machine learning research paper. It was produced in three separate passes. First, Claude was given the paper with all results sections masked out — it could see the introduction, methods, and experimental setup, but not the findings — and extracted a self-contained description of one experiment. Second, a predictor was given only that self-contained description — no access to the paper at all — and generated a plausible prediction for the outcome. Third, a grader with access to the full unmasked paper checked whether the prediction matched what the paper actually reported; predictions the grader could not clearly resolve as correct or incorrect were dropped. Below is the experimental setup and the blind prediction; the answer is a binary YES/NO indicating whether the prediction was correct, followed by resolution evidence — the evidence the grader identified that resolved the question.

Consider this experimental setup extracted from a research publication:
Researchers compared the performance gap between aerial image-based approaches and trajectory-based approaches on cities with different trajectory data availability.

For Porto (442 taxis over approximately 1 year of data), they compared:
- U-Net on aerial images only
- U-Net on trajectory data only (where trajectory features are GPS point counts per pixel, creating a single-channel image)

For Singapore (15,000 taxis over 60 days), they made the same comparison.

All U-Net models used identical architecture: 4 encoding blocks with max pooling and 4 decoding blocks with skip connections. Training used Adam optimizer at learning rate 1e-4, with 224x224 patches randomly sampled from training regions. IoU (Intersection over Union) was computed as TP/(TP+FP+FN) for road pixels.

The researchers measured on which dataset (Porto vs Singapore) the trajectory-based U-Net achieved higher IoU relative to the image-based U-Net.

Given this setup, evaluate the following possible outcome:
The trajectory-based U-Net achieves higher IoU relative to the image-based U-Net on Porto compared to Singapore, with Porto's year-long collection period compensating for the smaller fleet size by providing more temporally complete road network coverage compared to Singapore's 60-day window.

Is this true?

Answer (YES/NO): NO